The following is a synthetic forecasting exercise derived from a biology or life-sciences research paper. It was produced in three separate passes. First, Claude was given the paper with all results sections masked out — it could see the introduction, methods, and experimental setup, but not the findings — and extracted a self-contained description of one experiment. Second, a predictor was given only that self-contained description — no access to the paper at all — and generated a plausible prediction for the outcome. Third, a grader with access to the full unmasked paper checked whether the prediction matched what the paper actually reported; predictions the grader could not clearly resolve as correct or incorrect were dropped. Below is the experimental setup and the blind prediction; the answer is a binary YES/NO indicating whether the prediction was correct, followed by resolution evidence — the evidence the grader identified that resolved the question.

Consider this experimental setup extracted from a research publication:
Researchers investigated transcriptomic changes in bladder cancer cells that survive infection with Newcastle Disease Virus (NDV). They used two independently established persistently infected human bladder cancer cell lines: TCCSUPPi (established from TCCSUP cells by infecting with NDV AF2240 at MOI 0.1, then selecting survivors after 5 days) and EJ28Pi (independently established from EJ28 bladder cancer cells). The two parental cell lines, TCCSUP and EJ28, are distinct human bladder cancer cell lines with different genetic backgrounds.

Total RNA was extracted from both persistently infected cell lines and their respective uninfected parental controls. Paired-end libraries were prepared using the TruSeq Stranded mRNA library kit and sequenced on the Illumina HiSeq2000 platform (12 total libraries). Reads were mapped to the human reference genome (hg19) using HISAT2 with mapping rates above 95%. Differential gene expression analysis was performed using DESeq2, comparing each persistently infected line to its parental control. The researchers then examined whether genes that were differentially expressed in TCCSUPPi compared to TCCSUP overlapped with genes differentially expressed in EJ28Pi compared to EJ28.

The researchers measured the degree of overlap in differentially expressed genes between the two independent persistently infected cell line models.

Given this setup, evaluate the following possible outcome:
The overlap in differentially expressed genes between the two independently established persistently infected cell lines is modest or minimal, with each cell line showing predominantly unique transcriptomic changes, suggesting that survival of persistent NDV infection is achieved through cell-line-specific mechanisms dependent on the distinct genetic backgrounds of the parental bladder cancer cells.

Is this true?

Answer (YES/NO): YES